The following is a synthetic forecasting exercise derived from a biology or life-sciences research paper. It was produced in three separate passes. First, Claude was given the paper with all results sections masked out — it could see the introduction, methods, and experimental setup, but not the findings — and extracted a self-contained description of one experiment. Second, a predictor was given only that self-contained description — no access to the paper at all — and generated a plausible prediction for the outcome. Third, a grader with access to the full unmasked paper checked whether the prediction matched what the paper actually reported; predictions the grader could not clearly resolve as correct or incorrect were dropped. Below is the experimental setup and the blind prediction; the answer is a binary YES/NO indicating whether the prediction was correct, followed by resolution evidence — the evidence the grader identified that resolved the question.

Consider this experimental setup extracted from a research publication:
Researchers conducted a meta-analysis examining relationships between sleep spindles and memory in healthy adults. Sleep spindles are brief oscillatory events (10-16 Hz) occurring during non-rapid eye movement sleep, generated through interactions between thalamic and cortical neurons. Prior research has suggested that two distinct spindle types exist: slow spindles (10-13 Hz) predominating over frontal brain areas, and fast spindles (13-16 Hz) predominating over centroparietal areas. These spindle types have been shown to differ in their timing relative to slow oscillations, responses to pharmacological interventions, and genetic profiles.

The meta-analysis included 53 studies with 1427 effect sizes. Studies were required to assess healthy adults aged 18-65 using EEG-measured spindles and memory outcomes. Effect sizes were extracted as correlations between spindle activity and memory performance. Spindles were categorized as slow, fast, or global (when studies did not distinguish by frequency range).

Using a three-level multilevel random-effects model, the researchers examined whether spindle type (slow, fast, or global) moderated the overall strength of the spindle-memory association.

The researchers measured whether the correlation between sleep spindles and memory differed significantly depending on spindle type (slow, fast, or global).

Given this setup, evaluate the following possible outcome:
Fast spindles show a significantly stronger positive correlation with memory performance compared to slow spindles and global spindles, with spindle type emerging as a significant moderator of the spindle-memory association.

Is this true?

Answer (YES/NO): NO